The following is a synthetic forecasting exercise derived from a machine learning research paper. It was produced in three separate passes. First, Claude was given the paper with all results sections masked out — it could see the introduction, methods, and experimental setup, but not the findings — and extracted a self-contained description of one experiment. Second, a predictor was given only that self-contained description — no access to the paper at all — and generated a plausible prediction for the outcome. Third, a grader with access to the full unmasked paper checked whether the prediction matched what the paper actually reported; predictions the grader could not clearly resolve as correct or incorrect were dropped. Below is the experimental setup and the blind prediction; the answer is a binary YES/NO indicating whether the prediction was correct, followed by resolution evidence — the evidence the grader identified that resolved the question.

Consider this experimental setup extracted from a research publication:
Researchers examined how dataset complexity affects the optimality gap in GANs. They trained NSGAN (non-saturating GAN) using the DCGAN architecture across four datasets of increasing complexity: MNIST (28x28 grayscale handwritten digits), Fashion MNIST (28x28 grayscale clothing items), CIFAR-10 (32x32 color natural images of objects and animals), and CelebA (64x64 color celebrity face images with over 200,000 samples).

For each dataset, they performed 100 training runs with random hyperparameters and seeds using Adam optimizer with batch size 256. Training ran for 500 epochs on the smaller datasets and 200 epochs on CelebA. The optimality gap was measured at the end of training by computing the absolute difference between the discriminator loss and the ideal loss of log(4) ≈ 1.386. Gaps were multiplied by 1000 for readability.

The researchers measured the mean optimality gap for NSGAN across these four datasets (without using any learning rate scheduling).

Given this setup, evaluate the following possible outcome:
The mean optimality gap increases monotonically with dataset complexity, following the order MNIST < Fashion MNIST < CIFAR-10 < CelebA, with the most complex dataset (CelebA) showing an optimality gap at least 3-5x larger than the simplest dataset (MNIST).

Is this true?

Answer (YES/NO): YES